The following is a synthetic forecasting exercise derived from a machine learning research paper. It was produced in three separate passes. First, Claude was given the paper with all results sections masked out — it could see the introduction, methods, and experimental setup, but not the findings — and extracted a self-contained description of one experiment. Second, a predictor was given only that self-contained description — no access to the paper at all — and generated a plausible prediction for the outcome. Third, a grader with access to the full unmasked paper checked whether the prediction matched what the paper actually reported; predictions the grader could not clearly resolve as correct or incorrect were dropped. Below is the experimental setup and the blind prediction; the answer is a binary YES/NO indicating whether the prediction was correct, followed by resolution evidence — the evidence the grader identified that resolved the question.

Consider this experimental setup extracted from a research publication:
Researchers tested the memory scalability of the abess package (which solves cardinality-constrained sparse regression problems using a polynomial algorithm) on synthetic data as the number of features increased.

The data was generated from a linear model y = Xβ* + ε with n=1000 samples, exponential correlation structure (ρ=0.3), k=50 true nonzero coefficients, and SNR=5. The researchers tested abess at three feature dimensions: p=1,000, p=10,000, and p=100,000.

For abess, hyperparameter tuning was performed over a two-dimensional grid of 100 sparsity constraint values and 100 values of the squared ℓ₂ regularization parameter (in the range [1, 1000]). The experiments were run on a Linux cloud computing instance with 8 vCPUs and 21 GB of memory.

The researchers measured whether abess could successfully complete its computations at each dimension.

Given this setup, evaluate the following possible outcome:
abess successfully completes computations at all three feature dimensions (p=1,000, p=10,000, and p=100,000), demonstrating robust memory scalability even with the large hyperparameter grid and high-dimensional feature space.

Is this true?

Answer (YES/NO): NO